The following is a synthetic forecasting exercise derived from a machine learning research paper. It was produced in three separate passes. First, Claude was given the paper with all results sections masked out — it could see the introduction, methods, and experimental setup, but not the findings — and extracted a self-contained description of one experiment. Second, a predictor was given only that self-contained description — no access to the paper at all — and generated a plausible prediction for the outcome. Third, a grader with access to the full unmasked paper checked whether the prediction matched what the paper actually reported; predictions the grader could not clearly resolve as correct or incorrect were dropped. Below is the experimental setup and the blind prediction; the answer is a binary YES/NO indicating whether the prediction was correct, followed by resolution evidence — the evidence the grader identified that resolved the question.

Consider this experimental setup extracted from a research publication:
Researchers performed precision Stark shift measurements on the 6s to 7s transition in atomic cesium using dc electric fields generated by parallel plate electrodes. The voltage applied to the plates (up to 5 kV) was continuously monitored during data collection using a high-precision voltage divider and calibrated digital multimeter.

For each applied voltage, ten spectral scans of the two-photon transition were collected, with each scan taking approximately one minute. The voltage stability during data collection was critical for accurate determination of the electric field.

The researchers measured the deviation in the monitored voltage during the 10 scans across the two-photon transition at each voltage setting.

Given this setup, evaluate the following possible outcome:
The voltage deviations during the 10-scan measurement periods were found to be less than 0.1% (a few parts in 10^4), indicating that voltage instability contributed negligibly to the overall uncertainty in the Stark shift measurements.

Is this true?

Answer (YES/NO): NO